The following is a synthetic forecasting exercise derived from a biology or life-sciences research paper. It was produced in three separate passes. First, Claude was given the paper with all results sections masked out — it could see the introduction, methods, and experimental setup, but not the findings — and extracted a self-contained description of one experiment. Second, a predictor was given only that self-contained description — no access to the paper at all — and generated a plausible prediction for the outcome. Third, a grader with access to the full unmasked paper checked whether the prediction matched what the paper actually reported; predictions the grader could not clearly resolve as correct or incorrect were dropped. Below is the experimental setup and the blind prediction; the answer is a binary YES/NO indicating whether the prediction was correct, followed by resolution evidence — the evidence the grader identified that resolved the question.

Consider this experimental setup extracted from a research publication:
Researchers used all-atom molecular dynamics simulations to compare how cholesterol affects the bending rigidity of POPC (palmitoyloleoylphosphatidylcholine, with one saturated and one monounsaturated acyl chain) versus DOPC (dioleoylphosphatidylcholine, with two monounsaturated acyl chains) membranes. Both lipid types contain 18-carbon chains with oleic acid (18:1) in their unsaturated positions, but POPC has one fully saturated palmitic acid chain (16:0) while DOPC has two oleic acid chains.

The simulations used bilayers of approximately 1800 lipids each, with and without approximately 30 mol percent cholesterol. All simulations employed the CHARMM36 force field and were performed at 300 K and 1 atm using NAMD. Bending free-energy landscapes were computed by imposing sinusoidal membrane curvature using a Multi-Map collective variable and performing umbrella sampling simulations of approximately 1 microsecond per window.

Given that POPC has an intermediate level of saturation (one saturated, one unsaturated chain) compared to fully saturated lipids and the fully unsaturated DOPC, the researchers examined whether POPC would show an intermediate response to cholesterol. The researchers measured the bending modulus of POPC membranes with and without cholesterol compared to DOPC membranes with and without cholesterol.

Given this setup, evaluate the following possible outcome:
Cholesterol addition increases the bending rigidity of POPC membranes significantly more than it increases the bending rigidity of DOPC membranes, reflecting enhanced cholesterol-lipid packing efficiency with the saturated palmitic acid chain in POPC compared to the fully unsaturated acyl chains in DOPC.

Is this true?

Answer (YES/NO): YES